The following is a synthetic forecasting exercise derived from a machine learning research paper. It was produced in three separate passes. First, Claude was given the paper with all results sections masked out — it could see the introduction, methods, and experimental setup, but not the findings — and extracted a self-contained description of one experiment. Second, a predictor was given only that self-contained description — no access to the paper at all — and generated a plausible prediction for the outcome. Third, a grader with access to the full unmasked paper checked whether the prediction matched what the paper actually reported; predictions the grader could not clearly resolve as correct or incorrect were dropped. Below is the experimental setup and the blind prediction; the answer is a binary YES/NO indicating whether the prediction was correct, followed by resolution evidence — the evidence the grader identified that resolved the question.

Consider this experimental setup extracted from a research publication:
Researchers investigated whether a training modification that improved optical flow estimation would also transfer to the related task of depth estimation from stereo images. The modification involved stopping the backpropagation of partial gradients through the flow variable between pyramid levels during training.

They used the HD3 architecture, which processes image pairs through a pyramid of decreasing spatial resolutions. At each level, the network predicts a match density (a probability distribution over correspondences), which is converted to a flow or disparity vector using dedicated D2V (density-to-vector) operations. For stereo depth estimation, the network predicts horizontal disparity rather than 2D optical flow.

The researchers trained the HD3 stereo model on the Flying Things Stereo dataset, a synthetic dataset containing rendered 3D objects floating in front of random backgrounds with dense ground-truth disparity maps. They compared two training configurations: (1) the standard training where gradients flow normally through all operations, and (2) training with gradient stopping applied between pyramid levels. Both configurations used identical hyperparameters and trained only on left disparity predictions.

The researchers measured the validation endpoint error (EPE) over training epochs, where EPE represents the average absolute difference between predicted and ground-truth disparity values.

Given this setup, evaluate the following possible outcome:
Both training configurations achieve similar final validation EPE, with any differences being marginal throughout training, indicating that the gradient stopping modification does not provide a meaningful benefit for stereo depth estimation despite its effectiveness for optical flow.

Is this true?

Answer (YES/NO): NO